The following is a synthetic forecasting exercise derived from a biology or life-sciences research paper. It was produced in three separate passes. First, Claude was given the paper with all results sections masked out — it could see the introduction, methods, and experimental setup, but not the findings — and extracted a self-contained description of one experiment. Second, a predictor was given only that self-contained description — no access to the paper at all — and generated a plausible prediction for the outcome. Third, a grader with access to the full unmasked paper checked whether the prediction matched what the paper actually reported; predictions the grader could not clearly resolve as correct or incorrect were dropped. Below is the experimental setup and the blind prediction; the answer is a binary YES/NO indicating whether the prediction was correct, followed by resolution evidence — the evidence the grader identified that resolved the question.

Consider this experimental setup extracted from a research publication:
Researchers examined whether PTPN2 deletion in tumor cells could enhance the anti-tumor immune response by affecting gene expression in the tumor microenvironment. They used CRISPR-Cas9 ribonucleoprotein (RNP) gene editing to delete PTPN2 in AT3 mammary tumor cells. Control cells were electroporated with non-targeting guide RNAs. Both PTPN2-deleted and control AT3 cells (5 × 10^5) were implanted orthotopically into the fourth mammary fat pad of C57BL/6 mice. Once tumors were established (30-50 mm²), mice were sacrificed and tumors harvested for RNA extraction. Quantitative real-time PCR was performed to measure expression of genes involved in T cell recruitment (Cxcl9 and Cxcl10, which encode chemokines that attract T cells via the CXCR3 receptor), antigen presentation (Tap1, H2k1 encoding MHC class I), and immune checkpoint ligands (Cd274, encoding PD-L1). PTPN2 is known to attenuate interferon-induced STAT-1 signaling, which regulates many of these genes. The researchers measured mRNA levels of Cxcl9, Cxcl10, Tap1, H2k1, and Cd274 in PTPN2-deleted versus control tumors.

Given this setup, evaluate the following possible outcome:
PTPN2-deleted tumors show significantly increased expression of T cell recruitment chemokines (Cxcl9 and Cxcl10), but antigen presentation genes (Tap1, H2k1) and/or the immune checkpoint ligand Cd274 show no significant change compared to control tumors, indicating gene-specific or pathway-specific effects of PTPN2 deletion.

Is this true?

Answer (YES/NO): NO